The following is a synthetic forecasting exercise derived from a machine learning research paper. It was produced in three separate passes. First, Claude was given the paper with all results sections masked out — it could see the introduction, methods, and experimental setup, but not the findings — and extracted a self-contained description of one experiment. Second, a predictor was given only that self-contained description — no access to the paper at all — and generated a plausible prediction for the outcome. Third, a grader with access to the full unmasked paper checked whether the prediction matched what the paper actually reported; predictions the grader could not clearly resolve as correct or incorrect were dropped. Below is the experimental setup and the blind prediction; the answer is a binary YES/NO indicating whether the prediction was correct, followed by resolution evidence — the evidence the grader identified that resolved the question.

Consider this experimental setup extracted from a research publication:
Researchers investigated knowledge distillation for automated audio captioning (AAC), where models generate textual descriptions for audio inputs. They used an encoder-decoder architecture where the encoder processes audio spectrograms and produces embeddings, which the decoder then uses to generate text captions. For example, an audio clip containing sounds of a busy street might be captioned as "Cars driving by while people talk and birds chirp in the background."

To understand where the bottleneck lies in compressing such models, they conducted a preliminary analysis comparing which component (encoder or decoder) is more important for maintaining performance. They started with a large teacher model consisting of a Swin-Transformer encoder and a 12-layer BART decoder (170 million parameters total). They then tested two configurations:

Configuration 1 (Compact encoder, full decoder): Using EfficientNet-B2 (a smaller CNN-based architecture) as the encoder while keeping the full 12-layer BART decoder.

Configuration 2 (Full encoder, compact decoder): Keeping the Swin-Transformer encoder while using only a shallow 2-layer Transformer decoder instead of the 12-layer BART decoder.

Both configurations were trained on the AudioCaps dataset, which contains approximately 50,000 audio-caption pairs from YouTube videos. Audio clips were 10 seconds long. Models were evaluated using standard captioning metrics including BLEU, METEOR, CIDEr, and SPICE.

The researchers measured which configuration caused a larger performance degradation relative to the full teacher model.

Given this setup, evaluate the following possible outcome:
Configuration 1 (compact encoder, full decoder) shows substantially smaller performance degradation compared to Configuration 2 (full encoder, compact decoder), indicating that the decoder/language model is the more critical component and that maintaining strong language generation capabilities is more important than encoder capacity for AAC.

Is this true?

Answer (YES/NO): NO